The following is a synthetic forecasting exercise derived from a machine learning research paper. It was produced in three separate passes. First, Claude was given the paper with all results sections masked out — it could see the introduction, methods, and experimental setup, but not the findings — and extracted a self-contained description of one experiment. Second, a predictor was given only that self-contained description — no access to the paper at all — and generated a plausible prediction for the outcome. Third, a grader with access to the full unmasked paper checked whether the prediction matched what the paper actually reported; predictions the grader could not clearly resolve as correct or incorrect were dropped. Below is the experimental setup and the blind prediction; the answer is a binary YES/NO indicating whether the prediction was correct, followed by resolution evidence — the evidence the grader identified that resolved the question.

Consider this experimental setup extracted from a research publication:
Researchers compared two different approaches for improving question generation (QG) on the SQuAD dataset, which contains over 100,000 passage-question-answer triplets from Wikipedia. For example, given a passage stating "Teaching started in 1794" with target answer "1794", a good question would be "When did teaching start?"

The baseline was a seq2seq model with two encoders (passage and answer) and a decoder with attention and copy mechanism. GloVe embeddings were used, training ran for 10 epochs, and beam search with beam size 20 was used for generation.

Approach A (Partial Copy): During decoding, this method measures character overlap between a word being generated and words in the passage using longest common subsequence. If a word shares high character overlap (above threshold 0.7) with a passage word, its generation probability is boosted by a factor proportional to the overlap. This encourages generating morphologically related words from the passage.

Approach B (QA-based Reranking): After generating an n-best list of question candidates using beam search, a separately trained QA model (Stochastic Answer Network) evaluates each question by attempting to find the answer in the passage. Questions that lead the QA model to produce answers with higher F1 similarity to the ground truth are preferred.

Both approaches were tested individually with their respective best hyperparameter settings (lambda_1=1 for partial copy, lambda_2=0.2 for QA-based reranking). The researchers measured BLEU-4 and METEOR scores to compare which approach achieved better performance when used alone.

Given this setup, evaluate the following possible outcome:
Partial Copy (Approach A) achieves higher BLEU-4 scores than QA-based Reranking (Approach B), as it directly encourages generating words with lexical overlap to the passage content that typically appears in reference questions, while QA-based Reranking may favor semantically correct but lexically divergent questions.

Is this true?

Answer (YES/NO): YES